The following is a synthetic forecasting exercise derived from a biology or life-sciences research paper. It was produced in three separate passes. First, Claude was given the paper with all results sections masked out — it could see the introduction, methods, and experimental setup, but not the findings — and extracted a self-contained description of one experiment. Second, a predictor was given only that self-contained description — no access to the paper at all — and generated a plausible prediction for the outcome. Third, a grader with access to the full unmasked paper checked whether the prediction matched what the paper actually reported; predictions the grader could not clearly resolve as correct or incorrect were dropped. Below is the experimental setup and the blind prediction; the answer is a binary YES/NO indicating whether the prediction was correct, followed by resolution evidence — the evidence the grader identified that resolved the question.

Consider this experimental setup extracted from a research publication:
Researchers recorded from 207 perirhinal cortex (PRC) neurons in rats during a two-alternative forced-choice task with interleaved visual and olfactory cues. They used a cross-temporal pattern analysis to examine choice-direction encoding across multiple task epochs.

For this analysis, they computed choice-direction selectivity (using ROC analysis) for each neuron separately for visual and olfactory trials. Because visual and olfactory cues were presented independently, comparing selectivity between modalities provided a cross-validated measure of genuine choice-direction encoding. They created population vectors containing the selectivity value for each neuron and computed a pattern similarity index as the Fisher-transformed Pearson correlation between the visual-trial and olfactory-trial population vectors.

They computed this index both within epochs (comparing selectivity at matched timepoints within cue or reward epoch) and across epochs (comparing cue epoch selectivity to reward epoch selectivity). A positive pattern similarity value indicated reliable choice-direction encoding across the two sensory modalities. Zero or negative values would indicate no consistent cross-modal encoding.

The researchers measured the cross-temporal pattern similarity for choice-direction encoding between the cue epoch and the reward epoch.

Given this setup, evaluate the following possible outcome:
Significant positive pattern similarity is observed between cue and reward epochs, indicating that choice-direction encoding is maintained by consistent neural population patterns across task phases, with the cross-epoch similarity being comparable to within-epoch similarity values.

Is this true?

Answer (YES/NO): NO